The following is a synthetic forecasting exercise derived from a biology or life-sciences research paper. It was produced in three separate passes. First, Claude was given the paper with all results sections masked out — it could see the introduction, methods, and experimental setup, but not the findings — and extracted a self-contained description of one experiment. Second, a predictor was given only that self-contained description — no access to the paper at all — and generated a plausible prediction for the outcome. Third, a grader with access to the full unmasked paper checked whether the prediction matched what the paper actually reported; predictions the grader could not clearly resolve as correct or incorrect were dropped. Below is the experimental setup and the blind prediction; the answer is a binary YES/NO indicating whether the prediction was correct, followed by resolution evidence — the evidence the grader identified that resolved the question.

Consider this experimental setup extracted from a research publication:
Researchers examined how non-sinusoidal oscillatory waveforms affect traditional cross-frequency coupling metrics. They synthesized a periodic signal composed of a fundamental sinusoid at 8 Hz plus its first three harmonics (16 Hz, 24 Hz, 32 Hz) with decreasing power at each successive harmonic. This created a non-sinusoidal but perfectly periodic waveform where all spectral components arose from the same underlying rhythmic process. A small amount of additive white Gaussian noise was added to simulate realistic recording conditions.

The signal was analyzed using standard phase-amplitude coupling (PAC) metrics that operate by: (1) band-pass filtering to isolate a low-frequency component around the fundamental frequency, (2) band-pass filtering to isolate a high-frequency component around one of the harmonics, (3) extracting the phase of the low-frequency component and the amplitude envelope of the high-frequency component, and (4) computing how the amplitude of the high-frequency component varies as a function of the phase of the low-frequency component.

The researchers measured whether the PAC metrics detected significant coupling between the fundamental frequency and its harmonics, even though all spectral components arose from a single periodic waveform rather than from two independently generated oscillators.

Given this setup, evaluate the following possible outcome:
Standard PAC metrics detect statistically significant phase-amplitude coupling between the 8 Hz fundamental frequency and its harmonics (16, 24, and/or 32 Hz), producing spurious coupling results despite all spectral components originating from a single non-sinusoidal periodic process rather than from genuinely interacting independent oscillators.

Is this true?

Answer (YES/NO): YES